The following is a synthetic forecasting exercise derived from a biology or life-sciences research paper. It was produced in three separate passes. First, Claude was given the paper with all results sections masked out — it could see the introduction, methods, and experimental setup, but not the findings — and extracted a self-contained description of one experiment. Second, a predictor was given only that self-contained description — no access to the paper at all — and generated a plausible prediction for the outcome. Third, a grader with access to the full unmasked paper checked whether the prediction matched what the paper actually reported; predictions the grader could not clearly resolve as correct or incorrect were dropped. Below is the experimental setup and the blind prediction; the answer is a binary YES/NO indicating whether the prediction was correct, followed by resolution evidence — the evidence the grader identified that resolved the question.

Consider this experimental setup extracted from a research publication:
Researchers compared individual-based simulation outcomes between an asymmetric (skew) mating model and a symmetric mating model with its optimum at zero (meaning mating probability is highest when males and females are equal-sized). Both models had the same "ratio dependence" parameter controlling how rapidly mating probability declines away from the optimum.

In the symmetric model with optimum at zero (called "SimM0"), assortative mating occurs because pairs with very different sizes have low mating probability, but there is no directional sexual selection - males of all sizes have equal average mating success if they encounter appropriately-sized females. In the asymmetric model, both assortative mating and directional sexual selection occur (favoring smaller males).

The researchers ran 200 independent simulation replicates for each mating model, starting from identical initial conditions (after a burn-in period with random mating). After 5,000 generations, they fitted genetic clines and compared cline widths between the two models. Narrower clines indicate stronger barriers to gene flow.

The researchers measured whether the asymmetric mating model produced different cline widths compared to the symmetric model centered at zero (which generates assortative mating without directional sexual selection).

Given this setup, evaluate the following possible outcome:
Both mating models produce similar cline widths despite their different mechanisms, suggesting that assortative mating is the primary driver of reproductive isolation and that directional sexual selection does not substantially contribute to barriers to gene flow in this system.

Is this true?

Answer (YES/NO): NO